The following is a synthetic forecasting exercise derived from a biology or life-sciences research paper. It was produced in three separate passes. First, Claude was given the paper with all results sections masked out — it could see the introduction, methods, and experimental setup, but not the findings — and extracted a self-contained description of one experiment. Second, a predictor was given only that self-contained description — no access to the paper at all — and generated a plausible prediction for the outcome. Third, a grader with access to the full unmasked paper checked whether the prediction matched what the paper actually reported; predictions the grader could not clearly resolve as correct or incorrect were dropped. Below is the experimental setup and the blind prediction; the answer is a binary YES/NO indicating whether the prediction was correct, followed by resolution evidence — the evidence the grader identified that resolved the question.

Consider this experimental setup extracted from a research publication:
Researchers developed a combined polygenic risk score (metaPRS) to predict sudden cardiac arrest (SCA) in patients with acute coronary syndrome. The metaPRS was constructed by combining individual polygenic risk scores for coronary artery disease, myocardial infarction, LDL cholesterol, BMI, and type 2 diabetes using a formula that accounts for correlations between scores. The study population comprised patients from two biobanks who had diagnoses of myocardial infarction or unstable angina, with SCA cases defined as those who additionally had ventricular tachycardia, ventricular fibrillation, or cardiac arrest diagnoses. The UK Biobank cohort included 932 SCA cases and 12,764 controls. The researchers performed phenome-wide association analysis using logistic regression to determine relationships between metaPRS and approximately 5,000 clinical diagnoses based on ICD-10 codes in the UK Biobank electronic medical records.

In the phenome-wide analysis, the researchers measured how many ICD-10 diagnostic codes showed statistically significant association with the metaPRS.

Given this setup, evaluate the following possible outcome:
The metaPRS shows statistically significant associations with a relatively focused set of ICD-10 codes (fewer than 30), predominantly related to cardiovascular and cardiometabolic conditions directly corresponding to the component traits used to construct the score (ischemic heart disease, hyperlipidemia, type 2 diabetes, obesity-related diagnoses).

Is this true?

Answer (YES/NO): YES